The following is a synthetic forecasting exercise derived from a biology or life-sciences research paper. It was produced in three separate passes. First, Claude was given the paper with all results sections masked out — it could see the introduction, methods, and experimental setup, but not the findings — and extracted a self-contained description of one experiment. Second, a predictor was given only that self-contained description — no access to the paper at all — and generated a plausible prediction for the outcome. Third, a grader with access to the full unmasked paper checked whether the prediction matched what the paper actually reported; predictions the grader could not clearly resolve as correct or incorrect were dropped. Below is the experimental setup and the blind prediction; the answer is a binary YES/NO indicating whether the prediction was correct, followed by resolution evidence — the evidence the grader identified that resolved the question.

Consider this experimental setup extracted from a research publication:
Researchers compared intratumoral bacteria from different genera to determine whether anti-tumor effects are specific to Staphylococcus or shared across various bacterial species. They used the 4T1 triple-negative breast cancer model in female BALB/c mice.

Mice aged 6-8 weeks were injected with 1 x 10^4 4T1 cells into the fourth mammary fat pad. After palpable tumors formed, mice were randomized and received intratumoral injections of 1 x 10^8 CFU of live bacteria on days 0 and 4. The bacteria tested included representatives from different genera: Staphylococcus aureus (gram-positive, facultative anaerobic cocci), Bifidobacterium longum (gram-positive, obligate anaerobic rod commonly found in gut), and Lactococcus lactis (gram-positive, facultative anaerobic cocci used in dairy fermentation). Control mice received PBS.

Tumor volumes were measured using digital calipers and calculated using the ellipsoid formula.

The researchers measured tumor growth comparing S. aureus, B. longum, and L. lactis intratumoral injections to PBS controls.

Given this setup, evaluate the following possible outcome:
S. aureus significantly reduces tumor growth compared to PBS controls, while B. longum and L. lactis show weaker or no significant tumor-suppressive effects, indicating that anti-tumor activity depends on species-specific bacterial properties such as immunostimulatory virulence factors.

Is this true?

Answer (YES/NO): YES